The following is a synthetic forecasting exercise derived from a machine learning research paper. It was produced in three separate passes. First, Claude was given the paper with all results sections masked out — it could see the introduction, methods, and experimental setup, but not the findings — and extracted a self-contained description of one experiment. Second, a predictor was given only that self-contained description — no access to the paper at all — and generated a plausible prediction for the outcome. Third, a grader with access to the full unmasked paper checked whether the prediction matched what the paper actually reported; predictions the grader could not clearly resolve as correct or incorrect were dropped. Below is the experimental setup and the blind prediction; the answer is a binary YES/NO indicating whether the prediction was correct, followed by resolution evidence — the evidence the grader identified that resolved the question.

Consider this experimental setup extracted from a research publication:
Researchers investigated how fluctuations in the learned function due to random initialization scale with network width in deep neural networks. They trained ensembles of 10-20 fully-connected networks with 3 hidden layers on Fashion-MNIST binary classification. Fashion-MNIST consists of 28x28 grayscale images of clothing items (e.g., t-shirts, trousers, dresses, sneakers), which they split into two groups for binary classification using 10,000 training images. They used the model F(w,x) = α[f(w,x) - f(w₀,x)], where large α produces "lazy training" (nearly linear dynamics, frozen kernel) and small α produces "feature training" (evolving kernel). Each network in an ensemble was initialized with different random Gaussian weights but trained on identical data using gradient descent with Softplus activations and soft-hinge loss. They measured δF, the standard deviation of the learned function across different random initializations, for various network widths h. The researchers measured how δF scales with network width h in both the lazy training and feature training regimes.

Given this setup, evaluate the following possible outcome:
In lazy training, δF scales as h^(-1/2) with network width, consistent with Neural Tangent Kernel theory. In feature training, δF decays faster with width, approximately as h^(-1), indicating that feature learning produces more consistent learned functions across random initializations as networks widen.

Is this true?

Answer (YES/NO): NO